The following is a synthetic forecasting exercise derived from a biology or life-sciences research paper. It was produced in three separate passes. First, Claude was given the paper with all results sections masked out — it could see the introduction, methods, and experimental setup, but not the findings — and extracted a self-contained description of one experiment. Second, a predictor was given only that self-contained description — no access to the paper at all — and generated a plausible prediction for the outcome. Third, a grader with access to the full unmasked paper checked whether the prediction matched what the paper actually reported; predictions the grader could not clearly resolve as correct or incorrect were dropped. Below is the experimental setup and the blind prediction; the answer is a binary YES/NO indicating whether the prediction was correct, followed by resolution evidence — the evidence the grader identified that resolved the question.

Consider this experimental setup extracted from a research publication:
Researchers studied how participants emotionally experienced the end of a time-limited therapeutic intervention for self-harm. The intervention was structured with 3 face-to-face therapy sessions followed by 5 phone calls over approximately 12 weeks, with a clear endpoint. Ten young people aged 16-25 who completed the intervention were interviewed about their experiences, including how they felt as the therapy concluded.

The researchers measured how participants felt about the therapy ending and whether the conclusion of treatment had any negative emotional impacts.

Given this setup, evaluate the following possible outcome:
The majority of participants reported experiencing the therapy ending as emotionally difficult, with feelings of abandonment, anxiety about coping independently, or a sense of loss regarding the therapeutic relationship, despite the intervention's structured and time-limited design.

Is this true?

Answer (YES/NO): NO